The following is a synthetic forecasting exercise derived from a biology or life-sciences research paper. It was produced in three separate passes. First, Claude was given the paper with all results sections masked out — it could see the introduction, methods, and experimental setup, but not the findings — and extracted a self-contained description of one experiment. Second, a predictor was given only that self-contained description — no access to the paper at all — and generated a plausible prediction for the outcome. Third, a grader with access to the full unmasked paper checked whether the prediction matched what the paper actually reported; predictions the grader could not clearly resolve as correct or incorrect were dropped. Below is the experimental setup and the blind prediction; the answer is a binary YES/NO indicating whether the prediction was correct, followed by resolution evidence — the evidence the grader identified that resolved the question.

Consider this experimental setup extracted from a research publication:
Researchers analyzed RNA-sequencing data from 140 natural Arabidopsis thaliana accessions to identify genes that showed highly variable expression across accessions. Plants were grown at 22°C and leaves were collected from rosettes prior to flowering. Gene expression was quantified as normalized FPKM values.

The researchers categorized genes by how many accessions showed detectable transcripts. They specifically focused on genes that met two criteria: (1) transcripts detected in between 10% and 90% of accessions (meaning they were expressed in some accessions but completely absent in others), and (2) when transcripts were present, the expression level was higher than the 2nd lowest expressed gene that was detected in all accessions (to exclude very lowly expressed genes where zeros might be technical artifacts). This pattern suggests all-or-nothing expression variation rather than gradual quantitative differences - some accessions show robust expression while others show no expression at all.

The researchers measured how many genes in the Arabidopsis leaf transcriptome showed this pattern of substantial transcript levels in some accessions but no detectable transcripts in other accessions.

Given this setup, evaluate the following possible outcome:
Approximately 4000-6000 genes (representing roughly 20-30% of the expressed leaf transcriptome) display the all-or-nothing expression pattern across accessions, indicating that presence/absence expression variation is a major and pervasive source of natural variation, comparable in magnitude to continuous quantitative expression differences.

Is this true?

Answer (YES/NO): YES